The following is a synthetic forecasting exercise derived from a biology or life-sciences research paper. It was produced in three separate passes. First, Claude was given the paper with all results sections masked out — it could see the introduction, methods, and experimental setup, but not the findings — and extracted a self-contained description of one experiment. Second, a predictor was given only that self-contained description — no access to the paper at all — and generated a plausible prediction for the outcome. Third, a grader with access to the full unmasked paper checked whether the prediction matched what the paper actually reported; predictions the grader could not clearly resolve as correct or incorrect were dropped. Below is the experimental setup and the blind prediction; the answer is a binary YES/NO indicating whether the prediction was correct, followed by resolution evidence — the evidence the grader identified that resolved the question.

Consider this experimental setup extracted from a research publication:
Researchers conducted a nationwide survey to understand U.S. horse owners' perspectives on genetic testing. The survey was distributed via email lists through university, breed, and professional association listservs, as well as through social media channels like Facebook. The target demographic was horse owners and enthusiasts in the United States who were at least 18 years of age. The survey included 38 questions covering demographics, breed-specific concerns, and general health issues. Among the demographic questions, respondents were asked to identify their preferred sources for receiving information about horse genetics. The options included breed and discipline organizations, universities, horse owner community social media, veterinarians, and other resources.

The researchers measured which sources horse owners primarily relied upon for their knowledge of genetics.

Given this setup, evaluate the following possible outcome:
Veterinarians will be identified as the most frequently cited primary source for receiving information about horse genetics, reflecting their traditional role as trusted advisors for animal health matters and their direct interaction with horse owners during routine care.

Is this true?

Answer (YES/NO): NO